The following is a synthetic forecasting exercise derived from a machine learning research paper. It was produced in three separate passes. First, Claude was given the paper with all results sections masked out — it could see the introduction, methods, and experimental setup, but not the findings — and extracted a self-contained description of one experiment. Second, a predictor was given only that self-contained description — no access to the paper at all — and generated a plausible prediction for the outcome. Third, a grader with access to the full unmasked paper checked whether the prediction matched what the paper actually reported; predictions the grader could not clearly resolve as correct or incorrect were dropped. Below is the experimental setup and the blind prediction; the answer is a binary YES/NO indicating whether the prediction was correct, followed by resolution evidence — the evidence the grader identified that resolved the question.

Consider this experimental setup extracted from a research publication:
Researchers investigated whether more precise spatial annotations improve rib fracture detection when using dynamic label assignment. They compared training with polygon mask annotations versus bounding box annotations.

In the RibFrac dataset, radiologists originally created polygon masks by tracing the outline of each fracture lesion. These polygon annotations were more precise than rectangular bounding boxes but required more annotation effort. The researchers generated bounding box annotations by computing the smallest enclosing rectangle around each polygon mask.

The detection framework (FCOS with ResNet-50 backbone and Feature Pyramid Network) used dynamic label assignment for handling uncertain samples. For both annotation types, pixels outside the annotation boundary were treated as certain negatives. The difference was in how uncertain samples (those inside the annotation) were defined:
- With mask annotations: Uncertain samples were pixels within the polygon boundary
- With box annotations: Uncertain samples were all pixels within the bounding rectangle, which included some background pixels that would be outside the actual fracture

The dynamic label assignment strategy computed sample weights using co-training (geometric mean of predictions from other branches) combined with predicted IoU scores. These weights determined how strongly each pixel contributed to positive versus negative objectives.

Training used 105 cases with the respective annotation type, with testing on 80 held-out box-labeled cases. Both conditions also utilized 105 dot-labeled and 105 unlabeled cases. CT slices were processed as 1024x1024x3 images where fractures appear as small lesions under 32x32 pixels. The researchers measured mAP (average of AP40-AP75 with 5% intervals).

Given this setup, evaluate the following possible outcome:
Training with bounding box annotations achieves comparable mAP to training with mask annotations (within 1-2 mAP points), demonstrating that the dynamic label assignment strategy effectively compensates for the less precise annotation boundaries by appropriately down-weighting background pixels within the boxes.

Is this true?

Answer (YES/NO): YES